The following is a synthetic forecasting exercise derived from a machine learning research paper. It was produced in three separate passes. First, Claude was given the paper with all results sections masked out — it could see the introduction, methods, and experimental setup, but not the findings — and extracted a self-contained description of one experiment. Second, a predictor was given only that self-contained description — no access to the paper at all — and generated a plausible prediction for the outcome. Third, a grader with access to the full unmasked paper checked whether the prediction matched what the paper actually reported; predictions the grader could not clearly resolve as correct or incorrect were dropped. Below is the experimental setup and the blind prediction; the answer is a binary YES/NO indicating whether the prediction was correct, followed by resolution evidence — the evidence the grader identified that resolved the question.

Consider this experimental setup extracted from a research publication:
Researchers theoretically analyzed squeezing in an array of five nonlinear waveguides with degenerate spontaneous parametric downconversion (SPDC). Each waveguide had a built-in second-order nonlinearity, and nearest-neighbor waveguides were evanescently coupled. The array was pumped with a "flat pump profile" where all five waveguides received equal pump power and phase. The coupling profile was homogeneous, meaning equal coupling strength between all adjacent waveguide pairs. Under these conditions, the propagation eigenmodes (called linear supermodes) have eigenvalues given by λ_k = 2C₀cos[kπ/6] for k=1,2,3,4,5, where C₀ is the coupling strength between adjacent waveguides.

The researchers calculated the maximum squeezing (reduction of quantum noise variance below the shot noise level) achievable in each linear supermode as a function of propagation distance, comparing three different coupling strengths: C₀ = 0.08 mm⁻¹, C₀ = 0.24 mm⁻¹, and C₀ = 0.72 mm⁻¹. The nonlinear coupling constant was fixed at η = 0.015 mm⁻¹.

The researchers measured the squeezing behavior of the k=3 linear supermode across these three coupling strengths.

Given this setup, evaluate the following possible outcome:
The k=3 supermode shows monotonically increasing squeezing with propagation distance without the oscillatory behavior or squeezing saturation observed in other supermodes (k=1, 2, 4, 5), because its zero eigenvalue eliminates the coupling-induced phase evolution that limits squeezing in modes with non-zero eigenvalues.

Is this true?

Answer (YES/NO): YES